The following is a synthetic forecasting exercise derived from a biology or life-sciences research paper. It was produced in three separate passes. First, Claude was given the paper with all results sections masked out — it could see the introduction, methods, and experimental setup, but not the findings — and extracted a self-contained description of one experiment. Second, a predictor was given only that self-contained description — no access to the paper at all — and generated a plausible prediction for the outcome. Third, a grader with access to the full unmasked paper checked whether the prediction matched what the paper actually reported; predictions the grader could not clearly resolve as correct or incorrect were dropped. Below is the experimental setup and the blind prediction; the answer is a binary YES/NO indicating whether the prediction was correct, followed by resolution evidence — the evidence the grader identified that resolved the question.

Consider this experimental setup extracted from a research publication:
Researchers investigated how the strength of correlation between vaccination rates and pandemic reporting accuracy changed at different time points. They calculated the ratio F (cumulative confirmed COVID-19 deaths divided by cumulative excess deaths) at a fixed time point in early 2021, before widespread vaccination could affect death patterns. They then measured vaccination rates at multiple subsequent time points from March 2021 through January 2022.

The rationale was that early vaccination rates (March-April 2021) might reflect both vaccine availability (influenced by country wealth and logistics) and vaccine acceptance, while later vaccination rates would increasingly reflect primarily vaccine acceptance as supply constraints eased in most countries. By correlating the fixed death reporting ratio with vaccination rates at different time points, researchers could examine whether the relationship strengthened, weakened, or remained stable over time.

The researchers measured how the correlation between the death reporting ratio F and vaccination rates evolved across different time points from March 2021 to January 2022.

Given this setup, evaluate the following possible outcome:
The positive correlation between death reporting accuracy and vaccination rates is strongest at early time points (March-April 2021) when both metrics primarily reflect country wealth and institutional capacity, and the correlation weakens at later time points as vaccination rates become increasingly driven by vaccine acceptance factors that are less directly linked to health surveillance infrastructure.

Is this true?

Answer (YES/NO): NO